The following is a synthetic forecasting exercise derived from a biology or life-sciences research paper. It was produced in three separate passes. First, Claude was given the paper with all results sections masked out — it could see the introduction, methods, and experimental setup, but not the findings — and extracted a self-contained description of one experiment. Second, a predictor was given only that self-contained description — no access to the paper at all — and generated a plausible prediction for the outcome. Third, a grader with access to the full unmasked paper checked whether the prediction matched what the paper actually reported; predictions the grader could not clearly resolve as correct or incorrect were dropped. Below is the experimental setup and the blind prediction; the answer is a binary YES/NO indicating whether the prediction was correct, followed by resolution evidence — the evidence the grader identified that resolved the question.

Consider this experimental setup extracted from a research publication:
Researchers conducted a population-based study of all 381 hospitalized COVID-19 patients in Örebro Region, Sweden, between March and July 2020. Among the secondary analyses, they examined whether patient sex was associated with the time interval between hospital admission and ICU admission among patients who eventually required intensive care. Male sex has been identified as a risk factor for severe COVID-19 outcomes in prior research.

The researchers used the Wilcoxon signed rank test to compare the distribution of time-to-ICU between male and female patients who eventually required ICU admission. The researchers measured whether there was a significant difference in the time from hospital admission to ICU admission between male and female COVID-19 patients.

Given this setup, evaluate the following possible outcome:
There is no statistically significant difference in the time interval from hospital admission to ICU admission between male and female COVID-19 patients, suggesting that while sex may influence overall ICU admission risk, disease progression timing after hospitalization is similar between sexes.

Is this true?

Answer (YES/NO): YES